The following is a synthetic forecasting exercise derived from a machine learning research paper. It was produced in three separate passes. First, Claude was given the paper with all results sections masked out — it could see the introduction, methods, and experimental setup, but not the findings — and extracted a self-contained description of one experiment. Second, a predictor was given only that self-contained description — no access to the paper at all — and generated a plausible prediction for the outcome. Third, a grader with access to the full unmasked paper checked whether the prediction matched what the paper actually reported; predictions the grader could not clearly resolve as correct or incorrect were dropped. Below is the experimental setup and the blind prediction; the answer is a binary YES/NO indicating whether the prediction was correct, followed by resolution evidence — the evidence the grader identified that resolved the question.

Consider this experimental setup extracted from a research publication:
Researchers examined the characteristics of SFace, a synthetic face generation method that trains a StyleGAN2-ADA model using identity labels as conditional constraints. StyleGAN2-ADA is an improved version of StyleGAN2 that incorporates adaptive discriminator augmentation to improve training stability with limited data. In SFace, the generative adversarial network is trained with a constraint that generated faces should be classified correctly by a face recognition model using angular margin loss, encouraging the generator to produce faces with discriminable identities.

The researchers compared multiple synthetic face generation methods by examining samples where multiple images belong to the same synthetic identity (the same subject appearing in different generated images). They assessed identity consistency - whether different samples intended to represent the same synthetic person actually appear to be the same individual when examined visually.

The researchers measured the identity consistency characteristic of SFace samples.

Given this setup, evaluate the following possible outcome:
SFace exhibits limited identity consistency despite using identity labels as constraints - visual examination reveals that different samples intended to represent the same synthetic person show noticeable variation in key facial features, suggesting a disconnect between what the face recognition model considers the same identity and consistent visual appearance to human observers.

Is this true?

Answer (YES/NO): YES